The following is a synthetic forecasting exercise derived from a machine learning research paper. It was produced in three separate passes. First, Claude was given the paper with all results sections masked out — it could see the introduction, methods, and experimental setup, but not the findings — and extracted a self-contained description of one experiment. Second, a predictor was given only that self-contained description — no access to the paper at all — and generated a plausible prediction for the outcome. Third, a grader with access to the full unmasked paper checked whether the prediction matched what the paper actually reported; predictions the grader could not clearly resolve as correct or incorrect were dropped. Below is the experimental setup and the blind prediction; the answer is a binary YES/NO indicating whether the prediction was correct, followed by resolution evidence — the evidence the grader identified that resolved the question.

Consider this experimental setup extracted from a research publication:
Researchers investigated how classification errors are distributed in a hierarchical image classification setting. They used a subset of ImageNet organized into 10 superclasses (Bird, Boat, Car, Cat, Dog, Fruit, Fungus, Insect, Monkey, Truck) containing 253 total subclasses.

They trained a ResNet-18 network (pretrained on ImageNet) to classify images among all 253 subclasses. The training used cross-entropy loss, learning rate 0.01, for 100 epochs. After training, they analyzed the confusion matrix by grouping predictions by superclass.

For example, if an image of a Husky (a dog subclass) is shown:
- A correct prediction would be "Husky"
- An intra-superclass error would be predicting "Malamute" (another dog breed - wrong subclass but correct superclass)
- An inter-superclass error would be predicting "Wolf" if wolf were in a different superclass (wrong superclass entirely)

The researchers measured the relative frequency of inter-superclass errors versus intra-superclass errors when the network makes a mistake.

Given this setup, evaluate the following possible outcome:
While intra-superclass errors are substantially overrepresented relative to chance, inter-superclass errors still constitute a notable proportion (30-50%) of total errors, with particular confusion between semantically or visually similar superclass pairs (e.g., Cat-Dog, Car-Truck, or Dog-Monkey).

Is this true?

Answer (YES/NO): NO